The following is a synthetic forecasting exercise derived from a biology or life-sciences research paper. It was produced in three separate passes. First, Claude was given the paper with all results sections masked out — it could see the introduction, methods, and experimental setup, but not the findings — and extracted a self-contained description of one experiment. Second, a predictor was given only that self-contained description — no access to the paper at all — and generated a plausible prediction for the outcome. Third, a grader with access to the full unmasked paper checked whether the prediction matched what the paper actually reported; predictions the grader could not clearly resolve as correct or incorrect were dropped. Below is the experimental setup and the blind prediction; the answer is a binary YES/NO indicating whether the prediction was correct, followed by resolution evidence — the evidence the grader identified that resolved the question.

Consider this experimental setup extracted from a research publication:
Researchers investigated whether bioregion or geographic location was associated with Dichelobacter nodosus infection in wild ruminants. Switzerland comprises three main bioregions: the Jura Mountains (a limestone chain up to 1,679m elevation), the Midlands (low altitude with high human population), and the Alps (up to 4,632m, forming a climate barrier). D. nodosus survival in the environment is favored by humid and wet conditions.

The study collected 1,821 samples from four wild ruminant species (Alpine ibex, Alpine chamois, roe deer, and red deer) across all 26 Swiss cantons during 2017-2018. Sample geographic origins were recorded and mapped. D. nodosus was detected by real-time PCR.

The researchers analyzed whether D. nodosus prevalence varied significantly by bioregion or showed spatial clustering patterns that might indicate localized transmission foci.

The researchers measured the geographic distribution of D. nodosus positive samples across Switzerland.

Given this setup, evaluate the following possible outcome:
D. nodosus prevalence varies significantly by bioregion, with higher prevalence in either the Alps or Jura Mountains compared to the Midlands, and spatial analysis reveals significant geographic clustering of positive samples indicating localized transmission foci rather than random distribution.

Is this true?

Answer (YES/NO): NO